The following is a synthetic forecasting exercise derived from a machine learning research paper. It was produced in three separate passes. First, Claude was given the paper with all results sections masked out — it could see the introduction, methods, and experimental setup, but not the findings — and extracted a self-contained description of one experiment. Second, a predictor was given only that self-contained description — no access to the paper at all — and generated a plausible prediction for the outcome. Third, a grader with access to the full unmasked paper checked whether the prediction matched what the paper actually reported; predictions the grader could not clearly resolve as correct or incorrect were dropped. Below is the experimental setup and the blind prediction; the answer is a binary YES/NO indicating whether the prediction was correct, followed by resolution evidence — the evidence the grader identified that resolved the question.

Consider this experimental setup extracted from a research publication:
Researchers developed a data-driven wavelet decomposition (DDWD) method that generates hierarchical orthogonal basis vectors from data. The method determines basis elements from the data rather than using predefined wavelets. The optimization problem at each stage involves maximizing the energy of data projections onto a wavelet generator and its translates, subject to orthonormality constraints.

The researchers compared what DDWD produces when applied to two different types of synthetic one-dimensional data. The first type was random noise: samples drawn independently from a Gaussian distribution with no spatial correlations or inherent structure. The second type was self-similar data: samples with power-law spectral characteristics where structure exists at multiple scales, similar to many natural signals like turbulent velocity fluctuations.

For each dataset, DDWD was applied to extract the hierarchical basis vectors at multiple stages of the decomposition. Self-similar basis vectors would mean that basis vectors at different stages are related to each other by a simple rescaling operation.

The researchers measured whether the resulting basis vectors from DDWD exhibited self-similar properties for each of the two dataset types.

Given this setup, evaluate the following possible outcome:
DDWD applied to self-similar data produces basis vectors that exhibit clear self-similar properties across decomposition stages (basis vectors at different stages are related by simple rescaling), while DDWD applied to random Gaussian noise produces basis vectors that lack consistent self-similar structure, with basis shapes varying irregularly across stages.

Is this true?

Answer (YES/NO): YES